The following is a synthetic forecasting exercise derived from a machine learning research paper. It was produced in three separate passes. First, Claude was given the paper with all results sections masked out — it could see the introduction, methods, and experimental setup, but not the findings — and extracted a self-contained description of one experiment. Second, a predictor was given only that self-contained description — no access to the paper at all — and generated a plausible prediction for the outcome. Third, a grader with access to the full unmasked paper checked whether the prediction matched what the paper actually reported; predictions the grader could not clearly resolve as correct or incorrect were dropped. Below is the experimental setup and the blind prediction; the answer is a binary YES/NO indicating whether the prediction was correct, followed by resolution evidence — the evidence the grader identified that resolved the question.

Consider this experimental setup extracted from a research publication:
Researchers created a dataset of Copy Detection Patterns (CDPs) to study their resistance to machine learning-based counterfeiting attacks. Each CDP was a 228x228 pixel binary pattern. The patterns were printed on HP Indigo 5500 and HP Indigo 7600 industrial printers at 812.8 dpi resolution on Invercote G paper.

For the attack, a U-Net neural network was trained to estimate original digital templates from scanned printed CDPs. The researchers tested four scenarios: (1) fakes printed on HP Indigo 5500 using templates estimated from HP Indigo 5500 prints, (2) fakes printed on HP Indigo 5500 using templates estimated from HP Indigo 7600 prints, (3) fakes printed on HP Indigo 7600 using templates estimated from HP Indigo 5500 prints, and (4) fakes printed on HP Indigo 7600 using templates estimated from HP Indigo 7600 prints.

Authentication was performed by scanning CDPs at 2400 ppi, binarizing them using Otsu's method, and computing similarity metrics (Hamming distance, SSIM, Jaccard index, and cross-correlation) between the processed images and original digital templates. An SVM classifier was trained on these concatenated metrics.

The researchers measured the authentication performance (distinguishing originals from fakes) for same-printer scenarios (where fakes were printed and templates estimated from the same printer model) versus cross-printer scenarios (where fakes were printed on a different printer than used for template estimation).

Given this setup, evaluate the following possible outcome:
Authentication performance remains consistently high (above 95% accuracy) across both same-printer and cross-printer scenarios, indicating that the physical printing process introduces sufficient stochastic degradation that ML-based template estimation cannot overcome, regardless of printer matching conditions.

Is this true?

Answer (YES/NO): NO